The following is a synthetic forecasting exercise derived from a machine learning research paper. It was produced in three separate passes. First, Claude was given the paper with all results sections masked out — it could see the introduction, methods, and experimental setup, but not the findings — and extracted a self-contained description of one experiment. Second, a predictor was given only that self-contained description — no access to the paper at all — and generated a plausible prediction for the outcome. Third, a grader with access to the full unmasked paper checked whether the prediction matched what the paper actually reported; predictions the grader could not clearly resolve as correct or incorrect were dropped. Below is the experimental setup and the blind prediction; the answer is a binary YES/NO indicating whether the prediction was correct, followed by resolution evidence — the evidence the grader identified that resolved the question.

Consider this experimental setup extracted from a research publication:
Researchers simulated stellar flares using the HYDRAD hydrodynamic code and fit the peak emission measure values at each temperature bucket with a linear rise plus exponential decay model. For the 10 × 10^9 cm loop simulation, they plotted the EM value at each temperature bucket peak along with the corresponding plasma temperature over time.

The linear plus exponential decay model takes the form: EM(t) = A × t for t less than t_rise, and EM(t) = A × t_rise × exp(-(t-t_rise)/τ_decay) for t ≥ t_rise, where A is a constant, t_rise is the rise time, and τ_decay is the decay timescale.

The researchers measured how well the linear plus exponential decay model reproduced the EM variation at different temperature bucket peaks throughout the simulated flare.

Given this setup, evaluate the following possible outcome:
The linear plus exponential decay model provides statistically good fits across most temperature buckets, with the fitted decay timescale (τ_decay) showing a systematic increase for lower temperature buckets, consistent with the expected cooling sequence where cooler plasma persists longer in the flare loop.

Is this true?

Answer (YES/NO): NO